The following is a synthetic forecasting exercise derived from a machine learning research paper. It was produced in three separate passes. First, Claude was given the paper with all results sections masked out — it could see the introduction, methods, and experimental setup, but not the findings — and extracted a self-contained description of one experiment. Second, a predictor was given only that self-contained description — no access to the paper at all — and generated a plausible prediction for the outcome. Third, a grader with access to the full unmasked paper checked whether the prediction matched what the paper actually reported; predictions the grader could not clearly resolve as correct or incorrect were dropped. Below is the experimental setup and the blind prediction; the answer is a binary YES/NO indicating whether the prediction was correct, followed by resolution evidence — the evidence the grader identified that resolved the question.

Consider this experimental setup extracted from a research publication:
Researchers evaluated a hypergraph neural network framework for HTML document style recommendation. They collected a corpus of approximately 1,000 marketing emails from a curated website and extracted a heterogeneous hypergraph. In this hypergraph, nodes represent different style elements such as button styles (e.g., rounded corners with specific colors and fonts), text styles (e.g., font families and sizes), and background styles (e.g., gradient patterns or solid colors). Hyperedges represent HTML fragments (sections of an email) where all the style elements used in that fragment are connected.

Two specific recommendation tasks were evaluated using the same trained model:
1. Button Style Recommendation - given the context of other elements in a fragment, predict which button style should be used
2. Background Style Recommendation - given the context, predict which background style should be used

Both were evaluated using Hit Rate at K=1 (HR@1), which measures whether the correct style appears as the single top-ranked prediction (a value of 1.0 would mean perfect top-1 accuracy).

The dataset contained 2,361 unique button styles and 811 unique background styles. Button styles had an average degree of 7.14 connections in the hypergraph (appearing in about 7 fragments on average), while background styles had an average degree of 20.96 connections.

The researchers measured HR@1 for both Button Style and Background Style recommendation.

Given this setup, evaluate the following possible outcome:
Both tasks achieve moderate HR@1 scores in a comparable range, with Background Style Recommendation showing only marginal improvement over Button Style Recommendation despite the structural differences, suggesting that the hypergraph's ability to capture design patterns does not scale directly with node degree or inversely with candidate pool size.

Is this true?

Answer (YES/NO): NO